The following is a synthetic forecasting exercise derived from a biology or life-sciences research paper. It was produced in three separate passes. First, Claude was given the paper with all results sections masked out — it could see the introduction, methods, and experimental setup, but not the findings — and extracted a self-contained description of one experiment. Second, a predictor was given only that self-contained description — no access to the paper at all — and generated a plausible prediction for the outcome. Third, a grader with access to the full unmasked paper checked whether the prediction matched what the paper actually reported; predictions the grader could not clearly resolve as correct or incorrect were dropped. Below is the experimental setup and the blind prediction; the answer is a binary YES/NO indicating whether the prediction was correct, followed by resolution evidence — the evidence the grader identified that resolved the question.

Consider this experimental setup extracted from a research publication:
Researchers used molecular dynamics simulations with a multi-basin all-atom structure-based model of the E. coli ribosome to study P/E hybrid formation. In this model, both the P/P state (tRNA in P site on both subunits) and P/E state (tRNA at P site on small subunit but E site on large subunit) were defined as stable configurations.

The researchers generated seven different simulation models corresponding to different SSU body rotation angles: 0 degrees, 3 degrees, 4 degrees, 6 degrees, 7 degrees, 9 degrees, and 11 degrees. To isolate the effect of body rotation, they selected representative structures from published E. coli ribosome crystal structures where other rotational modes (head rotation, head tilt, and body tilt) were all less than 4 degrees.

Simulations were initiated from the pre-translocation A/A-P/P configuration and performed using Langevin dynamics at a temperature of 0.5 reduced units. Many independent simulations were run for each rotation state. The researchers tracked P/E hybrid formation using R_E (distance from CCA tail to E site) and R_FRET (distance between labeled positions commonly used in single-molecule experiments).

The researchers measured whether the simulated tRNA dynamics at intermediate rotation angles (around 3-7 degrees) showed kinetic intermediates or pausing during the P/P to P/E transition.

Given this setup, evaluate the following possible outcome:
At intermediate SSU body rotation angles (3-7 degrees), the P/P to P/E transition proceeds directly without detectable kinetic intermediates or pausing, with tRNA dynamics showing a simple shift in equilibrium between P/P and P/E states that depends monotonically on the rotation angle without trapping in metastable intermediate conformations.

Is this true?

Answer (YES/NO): NO